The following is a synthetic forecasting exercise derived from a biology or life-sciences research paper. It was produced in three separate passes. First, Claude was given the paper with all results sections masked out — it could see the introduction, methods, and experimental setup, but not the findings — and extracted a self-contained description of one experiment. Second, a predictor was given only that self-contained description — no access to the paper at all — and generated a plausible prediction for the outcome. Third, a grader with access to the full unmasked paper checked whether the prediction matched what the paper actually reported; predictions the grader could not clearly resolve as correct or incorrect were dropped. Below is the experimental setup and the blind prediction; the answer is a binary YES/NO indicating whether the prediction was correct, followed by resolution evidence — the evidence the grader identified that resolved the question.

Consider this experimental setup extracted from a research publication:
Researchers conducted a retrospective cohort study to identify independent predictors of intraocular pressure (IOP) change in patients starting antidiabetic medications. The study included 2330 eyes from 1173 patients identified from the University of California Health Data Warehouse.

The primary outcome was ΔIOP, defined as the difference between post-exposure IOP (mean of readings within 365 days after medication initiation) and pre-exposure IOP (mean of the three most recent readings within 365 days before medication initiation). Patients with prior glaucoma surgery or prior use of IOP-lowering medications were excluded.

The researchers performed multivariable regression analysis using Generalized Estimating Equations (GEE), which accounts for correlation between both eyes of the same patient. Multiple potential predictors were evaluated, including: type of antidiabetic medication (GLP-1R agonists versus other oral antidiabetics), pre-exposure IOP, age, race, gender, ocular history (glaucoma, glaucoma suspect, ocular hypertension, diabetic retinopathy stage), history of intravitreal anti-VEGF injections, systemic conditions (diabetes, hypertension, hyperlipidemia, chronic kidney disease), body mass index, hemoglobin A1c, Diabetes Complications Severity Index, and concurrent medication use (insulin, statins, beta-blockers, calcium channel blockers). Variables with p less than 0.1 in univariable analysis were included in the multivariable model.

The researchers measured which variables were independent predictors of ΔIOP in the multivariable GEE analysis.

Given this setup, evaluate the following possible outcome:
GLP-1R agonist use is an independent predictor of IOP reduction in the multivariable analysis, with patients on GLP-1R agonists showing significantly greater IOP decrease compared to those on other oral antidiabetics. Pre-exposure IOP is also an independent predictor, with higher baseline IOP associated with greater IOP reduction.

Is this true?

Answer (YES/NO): NO